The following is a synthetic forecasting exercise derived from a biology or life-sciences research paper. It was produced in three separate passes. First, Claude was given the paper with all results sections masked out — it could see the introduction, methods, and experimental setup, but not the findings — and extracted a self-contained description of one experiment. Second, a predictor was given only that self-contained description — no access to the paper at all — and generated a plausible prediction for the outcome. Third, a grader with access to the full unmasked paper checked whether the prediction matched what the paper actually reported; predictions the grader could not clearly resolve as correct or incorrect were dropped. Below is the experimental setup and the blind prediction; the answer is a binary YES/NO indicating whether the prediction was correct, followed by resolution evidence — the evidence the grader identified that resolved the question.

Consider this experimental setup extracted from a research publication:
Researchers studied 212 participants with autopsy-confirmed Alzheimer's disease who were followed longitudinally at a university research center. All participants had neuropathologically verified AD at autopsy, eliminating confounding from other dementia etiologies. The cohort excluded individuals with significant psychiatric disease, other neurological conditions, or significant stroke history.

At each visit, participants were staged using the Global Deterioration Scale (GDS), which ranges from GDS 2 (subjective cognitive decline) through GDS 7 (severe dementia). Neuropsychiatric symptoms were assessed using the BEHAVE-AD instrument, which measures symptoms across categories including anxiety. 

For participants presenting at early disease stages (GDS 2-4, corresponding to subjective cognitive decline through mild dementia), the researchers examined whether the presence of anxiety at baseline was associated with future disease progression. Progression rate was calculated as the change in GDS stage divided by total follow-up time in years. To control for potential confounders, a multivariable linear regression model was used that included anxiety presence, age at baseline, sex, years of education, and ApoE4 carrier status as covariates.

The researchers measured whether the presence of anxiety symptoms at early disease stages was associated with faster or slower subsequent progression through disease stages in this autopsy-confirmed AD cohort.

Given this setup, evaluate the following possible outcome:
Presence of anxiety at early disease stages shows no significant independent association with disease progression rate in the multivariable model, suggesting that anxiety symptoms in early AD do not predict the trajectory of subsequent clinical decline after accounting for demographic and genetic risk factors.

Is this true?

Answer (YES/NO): NO